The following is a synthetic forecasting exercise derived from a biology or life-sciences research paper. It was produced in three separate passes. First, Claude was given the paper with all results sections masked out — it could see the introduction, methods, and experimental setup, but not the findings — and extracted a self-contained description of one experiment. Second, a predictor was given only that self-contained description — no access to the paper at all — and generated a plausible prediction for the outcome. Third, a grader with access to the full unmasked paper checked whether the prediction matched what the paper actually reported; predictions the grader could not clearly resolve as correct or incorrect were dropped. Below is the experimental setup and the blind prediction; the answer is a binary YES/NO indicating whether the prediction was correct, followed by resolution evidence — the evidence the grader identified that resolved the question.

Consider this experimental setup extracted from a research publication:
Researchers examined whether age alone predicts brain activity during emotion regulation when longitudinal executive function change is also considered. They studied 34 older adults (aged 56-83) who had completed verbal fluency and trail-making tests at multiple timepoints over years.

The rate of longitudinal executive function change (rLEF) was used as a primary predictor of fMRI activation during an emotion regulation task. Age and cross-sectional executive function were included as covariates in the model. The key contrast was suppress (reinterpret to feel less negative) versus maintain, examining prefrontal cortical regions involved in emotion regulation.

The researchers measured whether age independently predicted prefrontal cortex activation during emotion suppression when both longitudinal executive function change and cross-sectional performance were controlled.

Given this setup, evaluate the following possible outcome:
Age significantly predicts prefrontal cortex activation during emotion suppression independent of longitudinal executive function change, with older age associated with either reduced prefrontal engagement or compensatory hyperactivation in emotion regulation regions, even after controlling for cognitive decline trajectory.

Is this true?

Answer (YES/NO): NO